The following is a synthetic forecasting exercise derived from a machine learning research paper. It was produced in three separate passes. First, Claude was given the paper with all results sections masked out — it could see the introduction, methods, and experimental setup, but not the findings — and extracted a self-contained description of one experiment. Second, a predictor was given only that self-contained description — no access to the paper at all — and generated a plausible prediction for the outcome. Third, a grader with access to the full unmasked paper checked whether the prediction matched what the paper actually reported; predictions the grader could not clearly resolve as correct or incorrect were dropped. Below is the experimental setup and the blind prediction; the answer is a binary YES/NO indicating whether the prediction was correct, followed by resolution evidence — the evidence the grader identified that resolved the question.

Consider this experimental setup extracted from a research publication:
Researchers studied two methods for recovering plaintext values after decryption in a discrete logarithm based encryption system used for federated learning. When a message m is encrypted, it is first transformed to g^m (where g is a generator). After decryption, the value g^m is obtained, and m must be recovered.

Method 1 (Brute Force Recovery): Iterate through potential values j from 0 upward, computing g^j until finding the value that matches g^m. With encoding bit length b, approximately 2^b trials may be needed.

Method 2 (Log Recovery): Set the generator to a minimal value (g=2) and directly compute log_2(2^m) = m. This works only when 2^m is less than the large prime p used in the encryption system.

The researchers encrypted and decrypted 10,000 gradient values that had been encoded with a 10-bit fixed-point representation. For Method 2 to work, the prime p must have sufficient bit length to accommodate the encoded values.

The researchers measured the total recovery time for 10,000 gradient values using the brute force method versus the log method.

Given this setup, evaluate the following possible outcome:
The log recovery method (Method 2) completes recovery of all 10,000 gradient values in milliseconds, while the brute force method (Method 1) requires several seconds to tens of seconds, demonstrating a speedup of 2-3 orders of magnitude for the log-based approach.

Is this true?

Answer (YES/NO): YES